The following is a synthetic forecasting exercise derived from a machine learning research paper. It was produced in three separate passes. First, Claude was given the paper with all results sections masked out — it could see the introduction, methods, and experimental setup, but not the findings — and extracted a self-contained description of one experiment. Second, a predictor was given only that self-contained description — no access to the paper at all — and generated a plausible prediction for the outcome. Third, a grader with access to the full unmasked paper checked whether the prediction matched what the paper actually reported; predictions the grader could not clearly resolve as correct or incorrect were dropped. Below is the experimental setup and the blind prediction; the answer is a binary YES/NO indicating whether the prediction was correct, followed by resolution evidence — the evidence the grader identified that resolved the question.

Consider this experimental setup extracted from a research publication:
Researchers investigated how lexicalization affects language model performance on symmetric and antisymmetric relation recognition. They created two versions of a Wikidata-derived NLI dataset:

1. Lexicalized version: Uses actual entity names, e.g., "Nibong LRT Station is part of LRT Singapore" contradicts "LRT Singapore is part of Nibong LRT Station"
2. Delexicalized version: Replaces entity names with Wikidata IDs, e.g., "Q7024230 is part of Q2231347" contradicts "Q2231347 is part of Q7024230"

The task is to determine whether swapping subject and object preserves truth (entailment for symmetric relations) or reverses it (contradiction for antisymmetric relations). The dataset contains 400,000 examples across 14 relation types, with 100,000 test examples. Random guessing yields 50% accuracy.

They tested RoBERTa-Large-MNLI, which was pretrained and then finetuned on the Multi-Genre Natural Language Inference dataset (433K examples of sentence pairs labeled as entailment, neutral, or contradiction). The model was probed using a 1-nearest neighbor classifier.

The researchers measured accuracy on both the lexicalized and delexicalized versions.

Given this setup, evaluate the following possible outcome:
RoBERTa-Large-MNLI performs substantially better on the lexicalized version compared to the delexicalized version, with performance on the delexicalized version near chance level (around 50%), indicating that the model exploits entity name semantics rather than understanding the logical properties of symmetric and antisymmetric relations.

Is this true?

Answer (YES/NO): NO